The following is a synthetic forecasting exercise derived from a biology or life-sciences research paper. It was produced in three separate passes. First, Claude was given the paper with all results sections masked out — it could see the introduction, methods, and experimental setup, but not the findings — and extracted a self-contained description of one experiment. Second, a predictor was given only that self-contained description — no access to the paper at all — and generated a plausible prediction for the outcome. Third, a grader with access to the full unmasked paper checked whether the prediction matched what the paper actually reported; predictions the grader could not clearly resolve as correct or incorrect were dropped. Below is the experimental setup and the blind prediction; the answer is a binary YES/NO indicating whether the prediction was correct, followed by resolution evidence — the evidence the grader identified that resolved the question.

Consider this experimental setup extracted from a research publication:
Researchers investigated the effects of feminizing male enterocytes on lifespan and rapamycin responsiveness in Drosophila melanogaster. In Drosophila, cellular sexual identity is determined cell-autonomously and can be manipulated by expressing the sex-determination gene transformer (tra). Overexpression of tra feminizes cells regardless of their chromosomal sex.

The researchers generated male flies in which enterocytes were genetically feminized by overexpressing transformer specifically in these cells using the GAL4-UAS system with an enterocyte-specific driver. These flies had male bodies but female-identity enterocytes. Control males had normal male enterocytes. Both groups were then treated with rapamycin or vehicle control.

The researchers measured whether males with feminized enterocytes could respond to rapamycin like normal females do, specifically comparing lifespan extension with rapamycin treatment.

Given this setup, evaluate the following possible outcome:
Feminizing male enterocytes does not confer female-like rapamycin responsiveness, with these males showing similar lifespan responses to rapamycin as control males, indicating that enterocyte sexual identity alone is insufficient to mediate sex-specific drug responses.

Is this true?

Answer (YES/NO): NO